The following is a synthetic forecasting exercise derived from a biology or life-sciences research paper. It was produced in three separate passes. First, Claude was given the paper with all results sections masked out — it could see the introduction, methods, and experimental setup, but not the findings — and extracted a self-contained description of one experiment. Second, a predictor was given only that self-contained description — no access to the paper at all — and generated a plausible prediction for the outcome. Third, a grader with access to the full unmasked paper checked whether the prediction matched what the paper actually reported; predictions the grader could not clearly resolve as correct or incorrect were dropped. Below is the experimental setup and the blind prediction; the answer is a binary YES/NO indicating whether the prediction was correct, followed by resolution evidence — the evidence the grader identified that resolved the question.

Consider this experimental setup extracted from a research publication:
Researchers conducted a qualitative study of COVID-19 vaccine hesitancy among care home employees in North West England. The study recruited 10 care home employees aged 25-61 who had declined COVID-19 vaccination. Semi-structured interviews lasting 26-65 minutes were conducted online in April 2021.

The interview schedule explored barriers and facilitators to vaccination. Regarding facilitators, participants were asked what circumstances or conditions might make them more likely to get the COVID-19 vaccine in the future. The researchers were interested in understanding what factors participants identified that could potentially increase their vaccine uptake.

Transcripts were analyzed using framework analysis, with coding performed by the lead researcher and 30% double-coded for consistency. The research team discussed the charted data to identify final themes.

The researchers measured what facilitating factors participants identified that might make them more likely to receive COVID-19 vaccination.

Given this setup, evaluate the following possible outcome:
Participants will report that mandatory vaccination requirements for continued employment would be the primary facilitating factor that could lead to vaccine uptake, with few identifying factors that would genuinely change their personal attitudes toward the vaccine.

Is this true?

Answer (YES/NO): NO